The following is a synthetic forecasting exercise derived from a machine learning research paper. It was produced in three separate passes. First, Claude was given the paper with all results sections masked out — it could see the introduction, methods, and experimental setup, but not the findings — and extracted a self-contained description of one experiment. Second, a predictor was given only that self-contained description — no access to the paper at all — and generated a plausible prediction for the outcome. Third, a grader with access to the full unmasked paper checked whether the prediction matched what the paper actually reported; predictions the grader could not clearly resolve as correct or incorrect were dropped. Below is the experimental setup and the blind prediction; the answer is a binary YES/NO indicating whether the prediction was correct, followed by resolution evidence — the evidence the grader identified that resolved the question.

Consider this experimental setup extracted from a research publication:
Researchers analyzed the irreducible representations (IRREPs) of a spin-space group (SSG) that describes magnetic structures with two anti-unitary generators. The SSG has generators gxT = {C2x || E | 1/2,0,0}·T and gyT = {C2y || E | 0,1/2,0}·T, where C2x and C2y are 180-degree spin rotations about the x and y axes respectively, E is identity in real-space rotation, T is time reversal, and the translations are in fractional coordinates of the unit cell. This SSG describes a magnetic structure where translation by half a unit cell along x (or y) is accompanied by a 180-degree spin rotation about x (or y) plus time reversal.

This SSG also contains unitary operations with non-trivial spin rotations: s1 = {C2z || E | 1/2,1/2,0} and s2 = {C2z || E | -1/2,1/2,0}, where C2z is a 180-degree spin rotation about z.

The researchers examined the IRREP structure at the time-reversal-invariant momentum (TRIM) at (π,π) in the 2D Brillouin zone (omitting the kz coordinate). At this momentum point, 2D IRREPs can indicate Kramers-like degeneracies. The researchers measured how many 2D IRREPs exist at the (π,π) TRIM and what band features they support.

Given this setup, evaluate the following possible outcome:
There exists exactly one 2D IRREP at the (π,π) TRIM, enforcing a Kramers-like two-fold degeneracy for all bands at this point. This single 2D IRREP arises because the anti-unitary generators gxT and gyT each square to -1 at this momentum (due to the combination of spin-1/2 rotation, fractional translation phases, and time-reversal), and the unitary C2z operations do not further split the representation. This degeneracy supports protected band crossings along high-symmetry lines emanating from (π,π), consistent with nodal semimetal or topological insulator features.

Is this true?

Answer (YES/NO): NO